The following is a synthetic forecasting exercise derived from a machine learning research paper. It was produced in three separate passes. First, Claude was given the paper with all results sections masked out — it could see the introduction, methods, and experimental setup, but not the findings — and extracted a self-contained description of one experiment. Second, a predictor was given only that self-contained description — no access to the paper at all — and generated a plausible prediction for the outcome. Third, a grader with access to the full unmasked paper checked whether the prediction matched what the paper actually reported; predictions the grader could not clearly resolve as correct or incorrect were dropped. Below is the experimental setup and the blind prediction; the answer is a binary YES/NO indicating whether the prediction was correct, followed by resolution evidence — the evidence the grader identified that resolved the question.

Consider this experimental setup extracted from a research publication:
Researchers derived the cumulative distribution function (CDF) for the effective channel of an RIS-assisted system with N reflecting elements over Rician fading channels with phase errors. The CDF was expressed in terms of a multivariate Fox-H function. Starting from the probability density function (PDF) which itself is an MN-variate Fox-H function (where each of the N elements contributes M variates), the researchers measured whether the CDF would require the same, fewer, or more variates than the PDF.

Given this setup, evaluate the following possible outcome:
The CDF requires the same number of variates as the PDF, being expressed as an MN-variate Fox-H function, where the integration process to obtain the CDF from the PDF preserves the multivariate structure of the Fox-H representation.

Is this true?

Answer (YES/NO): YES